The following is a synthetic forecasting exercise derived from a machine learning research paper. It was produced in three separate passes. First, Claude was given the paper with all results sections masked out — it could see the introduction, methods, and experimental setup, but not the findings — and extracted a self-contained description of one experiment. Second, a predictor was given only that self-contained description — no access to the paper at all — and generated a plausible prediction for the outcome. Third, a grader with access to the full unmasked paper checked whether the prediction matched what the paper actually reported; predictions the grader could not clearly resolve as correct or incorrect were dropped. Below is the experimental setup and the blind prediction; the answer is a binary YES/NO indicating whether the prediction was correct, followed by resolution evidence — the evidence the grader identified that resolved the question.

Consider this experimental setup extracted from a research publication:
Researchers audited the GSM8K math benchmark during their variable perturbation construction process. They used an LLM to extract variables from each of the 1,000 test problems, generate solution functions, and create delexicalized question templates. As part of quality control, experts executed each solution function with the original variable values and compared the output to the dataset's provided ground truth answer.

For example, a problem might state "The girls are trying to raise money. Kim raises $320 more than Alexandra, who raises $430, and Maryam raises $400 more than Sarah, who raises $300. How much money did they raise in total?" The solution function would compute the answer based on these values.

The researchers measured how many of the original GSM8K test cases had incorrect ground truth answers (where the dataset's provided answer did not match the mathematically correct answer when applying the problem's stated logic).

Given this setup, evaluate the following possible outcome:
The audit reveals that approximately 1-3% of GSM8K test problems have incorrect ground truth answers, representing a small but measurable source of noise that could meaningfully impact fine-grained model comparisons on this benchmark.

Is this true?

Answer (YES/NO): NO